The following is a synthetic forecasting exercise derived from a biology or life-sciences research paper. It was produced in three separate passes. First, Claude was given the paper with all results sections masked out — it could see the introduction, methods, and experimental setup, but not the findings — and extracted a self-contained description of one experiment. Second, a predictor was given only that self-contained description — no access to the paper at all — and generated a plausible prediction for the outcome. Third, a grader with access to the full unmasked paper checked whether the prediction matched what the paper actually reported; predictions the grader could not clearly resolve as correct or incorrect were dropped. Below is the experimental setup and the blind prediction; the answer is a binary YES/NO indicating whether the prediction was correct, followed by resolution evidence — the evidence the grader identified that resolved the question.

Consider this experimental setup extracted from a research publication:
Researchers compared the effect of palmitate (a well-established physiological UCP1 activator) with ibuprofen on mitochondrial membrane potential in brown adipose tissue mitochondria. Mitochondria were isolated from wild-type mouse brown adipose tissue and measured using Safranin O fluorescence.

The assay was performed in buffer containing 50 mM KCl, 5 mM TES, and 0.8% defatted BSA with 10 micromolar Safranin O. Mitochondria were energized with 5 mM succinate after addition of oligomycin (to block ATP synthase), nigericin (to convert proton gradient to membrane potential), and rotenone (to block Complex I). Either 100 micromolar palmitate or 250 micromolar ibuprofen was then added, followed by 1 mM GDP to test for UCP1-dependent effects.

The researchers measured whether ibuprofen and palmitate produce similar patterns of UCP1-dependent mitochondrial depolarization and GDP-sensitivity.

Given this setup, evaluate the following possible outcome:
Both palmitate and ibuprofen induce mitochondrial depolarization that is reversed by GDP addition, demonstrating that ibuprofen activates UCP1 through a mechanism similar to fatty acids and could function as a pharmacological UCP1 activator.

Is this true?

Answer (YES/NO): YES